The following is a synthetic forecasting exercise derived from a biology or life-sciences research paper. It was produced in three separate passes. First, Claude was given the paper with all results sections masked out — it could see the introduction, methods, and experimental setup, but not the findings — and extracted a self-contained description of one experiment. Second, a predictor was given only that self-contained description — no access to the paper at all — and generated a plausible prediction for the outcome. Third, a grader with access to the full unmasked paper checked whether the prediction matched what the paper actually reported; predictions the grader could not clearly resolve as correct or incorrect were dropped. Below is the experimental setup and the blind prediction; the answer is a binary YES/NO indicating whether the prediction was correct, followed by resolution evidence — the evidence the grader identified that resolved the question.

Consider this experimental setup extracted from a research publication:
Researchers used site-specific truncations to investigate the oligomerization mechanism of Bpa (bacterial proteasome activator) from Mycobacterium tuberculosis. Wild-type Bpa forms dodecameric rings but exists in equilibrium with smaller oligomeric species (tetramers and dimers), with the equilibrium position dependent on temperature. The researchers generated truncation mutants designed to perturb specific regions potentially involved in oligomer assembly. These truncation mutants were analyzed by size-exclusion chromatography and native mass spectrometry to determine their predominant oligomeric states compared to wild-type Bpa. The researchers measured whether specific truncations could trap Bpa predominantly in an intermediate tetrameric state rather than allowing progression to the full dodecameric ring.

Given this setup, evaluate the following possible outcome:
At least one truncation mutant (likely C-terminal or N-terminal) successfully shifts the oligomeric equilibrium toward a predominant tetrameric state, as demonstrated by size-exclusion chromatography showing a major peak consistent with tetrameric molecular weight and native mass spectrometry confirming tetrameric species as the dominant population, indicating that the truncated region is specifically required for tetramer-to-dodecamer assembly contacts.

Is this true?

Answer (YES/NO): NO